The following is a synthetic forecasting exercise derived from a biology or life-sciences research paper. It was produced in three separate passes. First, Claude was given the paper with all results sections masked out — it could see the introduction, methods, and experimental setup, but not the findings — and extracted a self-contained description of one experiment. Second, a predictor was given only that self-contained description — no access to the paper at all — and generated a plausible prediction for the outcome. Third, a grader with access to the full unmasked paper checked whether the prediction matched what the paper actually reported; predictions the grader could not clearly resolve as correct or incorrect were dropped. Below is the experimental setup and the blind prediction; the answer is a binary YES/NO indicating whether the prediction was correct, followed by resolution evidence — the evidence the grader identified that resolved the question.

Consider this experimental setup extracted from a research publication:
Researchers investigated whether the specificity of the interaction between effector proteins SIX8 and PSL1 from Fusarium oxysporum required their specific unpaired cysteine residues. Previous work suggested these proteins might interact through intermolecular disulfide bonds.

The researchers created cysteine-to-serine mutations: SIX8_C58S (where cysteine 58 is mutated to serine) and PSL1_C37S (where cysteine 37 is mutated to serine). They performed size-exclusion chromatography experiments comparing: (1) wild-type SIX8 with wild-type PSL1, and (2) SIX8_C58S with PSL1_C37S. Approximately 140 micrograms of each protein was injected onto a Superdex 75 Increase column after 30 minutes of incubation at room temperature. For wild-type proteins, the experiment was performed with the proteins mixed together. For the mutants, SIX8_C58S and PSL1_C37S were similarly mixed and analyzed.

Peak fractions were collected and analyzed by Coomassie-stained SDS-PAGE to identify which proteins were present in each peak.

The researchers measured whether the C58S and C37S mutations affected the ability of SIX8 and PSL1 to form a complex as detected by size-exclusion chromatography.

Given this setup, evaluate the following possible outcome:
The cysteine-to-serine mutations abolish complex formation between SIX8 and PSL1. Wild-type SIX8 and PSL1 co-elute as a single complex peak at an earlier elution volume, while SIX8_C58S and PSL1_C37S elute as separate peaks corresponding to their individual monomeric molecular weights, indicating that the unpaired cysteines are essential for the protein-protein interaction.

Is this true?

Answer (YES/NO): YES